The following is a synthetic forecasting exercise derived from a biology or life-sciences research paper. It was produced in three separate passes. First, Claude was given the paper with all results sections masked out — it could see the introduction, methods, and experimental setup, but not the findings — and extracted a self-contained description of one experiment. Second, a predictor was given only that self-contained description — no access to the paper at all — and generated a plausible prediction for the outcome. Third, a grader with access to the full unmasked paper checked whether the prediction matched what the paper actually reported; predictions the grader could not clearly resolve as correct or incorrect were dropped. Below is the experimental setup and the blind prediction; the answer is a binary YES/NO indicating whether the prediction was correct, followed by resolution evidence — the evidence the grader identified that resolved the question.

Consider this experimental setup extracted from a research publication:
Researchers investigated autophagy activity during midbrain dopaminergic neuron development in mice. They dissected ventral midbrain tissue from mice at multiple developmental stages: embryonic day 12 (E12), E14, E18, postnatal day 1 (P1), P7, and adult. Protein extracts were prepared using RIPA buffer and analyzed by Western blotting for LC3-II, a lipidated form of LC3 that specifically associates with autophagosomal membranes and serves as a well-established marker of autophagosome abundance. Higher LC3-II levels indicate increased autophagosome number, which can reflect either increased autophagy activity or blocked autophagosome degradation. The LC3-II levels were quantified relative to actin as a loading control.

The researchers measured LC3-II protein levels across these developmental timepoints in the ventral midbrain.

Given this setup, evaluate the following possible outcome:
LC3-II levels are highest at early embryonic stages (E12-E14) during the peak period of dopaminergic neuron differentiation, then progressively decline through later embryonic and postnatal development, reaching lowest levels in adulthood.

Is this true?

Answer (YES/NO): NO